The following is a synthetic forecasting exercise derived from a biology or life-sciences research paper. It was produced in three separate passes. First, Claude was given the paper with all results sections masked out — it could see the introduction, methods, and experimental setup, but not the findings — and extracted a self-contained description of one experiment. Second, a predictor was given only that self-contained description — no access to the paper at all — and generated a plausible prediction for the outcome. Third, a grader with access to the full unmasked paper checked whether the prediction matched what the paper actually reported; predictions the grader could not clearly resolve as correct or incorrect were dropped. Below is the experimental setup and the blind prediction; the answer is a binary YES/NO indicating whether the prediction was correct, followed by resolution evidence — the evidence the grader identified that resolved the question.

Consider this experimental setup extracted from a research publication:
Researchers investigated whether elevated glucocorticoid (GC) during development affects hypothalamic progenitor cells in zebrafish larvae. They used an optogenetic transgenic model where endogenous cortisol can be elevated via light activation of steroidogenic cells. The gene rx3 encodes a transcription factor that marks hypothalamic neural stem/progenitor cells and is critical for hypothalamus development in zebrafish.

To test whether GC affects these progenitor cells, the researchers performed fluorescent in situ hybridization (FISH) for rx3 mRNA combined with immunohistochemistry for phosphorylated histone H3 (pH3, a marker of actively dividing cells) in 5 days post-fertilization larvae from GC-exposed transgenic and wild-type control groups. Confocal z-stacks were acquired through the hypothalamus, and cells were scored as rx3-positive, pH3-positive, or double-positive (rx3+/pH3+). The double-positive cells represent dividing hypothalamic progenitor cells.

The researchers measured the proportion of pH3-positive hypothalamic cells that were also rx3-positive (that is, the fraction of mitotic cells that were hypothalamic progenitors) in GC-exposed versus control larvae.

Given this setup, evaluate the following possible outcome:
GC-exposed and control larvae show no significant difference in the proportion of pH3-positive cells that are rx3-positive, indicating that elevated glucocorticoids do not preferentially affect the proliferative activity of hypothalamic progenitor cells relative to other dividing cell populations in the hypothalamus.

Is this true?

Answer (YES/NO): NO